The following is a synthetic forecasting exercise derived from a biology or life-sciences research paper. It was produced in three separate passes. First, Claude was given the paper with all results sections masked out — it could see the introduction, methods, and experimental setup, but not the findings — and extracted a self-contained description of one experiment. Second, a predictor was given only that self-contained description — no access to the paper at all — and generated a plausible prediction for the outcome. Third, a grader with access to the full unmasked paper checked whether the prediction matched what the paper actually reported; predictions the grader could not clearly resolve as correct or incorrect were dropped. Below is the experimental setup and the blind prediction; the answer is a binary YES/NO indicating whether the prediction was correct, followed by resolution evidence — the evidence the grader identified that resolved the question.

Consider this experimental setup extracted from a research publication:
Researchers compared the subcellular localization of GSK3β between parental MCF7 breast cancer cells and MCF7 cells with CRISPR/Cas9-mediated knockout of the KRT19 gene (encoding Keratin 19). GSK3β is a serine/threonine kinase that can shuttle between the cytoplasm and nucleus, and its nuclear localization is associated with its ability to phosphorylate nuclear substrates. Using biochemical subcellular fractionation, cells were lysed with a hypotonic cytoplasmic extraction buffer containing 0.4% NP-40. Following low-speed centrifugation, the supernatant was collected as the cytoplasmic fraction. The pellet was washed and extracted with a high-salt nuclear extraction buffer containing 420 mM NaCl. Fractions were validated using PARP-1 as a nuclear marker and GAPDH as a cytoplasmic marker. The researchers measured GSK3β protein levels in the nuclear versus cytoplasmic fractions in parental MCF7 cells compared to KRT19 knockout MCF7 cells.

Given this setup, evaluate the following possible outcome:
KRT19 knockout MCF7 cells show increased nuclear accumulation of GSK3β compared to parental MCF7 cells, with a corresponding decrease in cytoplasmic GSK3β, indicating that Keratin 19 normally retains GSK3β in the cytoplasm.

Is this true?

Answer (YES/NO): NO